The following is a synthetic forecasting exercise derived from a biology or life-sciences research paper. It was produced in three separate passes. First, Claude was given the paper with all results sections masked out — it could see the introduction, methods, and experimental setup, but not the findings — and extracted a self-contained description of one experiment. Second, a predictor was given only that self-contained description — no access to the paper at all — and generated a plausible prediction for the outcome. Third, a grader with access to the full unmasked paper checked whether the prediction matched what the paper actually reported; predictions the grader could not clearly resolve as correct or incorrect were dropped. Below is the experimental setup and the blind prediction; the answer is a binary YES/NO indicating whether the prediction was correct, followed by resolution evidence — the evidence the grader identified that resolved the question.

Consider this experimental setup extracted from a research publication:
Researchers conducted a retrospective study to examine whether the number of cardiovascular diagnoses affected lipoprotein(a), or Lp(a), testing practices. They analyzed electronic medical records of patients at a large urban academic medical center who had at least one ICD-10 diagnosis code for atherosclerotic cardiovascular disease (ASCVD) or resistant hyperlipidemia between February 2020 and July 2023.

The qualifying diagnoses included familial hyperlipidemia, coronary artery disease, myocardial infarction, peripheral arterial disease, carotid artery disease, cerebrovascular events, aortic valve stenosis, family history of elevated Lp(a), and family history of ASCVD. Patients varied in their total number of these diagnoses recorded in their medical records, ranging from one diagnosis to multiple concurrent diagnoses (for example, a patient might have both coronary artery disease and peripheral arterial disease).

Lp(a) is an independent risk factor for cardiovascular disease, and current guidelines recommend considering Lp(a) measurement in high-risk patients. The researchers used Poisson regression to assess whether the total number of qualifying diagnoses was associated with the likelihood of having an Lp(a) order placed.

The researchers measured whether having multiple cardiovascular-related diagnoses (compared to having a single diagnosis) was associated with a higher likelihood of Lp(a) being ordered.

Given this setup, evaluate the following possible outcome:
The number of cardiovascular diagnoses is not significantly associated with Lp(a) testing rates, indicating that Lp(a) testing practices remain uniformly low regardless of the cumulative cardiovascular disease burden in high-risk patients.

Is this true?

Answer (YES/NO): NO